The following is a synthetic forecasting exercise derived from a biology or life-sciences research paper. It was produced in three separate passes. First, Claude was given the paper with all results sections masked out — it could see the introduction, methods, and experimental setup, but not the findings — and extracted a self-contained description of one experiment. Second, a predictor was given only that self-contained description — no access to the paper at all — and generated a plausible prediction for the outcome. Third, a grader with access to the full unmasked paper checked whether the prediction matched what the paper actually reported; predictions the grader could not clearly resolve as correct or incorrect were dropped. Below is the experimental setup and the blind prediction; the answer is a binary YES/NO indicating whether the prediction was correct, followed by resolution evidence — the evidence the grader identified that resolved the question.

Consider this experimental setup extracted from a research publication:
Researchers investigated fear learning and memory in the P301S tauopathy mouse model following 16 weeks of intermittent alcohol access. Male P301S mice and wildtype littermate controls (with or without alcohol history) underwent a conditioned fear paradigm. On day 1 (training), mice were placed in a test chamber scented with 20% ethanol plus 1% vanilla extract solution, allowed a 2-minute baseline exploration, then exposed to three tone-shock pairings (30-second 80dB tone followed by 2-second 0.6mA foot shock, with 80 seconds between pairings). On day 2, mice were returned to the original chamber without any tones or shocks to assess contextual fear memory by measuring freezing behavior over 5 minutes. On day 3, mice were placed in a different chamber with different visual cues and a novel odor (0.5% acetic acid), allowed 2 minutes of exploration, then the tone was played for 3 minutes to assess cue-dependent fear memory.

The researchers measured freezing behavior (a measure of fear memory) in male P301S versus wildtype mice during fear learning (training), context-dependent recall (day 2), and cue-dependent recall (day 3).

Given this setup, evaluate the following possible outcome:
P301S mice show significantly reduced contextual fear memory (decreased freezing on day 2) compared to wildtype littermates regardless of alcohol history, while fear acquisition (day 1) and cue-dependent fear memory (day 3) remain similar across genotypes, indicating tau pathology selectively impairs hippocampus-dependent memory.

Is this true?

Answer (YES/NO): NO